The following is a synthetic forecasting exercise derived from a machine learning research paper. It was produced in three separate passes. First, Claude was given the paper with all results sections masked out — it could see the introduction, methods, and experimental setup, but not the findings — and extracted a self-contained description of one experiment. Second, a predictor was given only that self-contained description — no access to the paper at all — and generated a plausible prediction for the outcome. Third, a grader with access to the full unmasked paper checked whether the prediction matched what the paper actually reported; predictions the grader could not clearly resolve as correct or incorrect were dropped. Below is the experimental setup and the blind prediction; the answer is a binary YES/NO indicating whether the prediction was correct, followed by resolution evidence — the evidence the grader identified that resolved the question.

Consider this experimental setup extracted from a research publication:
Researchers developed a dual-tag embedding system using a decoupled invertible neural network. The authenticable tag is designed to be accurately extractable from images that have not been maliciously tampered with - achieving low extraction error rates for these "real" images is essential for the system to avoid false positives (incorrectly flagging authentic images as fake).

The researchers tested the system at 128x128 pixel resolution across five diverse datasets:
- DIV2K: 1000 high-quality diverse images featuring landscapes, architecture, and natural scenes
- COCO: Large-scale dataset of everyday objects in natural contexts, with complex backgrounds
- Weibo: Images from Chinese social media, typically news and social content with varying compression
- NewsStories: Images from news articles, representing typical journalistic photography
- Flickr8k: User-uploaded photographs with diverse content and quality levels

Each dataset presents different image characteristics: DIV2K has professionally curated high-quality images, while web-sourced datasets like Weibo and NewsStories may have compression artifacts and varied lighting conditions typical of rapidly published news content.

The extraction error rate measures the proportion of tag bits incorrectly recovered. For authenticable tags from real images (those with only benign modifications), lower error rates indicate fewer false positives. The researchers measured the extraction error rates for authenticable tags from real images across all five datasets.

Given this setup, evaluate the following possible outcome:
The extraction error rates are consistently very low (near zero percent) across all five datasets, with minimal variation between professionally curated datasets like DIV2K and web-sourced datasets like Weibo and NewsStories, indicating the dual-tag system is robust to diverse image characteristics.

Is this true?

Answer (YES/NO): NO